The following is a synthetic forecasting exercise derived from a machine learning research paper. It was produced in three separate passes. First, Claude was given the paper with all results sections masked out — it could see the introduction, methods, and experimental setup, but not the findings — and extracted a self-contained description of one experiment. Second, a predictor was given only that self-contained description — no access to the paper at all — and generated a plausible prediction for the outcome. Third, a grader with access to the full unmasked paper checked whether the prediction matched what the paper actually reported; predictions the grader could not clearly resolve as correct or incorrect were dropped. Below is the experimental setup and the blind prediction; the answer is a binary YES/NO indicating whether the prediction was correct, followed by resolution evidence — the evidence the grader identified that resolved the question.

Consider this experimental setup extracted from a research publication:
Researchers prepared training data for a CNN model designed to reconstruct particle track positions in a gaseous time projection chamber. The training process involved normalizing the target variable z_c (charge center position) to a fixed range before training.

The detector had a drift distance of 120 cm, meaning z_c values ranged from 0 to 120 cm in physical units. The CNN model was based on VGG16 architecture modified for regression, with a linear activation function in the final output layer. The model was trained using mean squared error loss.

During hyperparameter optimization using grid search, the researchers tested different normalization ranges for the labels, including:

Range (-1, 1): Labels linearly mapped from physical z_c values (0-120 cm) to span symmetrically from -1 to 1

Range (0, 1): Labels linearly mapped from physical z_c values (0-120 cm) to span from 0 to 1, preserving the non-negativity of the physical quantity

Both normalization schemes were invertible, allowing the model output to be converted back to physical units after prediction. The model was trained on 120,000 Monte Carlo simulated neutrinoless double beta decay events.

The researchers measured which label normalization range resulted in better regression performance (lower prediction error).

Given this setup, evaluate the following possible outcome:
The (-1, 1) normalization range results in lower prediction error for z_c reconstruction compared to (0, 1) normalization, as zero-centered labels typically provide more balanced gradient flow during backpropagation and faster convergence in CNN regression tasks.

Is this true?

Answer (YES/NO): YES